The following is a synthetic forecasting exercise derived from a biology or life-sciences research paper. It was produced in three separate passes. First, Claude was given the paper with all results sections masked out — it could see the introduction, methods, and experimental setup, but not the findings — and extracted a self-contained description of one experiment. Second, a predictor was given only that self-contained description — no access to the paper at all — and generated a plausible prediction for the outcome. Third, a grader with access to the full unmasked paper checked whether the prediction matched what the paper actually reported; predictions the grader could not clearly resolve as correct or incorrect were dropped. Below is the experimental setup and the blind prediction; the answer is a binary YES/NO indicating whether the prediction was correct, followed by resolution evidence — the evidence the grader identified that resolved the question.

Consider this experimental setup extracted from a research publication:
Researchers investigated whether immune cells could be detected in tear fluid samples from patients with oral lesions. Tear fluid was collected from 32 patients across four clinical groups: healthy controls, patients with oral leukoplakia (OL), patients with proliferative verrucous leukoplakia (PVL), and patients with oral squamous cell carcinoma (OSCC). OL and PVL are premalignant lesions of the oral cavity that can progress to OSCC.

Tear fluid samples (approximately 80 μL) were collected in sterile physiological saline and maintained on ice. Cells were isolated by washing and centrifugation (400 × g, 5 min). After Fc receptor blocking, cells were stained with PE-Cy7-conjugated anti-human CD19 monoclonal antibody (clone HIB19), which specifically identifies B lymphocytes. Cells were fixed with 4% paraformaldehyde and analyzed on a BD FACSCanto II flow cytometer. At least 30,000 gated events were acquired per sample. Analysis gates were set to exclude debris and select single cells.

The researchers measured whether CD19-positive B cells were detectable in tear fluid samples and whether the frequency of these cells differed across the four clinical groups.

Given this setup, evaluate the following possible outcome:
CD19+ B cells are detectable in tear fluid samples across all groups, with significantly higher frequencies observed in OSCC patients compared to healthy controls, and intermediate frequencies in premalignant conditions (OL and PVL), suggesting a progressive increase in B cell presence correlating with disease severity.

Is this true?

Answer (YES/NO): NO